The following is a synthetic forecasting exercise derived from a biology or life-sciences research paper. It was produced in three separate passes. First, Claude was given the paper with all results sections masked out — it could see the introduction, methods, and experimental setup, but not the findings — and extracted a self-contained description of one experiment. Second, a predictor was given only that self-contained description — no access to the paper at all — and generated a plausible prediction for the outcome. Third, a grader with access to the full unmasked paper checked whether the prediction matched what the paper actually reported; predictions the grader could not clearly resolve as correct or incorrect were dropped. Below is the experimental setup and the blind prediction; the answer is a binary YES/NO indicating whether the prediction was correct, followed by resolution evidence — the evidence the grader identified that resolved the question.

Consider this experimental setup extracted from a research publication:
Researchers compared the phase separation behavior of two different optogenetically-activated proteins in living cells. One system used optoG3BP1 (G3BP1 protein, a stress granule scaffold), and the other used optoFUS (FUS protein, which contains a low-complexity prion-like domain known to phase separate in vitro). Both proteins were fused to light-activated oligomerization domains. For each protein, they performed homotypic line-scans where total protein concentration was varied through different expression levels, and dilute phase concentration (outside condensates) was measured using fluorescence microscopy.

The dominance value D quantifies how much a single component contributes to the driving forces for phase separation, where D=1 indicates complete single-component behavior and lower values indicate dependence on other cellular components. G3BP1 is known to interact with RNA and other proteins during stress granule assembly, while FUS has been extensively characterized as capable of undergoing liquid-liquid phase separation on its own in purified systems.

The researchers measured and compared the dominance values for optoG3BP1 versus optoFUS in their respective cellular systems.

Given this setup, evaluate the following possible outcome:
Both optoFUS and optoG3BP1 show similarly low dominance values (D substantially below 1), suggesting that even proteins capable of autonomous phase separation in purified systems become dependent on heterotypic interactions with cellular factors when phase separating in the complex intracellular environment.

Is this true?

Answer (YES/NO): NO